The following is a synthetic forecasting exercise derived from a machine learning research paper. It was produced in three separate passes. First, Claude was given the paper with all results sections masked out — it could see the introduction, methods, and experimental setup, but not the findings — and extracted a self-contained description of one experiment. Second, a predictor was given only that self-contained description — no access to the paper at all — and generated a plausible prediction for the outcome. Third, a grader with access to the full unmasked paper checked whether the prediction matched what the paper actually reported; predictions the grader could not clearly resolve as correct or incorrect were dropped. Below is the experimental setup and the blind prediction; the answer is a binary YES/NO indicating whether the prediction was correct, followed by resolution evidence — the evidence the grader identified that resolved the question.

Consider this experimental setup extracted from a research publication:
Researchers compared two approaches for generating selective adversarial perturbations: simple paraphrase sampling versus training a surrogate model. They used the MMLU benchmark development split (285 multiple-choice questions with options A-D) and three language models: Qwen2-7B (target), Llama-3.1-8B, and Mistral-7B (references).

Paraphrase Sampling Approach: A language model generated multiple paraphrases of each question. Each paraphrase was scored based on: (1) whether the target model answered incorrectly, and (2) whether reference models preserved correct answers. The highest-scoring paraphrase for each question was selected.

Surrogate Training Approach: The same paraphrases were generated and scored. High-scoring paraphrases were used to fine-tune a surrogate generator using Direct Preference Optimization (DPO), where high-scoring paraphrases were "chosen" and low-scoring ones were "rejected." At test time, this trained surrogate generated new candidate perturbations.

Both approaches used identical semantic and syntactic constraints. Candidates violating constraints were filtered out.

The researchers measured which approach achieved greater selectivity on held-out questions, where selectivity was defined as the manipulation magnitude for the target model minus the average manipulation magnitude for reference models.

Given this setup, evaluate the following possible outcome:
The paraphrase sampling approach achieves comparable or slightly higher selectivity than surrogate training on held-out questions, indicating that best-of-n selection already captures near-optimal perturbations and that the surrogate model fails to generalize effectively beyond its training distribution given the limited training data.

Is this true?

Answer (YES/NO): NO